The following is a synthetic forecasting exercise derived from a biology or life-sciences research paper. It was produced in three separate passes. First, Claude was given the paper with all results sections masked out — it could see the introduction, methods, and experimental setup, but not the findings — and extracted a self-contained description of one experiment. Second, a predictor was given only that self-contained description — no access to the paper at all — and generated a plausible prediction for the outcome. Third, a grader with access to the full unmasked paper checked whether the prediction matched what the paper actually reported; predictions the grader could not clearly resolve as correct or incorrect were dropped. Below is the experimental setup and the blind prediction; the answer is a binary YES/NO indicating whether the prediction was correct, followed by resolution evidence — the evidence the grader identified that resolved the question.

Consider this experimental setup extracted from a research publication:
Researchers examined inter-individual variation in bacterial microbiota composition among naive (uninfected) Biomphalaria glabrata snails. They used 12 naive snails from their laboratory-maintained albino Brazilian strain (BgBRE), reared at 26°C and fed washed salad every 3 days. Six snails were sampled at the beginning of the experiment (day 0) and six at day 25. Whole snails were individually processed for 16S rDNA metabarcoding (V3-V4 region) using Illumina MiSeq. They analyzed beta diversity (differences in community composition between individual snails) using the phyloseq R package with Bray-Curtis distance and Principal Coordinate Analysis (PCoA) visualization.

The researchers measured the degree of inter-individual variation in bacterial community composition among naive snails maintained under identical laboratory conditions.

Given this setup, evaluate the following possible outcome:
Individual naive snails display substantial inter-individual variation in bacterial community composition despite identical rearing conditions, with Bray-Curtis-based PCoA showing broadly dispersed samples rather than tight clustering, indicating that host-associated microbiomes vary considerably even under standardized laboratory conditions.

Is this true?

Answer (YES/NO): NO